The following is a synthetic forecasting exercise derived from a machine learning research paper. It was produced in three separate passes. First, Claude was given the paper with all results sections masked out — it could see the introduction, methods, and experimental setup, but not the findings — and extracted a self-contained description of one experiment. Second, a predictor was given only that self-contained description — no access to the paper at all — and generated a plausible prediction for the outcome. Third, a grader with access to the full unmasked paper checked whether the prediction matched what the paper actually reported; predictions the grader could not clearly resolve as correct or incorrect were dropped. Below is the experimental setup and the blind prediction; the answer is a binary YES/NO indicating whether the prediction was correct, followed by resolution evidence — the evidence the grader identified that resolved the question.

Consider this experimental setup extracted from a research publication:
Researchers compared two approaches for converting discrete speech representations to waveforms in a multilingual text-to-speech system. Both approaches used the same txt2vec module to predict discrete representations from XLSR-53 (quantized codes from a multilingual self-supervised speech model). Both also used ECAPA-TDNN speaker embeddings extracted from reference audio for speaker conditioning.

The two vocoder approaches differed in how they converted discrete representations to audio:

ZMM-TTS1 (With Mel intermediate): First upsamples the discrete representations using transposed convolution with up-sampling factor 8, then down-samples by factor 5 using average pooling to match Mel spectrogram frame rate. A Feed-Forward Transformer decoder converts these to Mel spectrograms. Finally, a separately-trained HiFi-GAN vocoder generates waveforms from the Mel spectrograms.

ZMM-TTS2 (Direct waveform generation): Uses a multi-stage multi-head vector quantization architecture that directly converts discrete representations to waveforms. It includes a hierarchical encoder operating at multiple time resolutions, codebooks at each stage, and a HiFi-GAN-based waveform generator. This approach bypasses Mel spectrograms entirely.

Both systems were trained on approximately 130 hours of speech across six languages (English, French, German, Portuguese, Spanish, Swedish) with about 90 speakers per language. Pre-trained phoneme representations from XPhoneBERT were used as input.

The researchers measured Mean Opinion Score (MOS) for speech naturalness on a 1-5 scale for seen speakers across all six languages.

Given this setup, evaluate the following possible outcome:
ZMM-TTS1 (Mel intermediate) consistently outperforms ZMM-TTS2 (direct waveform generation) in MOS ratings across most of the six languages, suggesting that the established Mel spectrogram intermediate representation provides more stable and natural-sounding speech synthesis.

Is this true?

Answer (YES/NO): NO